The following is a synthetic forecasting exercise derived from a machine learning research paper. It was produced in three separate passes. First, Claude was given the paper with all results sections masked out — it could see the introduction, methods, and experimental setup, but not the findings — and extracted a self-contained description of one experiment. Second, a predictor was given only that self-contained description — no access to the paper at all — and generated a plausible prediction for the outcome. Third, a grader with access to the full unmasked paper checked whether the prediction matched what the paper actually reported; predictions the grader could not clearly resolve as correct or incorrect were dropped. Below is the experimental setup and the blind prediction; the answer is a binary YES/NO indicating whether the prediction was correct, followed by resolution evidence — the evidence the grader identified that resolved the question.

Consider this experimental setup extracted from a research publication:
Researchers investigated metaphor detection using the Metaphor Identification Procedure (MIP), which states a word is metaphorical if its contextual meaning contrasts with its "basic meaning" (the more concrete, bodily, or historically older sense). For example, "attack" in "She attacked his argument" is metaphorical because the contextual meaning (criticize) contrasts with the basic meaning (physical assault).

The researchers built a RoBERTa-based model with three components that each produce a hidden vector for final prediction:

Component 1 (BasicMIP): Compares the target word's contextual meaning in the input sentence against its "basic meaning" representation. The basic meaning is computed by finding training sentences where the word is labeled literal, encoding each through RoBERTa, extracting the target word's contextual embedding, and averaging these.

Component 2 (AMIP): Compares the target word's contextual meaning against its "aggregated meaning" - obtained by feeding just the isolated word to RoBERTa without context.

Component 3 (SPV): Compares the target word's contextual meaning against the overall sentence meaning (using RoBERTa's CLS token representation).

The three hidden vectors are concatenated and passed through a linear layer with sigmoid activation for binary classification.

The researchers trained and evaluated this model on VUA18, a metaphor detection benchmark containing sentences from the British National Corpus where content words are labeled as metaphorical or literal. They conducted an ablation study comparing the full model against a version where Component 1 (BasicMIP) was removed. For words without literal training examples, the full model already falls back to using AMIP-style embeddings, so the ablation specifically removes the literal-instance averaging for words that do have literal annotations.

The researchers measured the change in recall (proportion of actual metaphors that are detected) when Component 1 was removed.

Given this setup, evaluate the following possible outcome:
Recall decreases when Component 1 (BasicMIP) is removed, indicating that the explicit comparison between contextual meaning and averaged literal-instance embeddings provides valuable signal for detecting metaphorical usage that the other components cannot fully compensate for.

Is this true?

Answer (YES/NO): YES